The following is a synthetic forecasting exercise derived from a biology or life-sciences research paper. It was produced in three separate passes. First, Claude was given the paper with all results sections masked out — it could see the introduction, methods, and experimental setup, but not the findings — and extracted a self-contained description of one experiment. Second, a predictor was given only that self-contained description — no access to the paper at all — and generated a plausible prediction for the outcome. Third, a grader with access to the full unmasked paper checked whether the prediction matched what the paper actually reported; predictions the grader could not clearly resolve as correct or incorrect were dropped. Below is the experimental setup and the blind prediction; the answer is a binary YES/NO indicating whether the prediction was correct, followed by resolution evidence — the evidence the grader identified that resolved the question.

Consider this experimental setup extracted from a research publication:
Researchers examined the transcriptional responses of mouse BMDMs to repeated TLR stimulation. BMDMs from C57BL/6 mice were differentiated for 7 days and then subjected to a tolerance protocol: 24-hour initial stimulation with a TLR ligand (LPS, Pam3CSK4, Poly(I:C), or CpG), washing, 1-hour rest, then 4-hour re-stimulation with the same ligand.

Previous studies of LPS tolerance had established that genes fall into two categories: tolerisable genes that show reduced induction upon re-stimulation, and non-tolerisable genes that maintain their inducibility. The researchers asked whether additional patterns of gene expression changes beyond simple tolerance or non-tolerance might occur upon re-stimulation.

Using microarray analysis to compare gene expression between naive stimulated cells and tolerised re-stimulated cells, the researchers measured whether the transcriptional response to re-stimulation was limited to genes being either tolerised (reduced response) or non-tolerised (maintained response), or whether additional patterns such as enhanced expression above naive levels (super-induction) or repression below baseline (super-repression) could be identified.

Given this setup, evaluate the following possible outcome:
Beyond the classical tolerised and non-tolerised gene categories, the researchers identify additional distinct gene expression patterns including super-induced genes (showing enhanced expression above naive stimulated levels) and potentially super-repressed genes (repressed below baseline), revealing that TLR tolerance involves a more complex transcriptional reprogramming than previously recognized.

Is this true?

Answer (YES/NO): YES